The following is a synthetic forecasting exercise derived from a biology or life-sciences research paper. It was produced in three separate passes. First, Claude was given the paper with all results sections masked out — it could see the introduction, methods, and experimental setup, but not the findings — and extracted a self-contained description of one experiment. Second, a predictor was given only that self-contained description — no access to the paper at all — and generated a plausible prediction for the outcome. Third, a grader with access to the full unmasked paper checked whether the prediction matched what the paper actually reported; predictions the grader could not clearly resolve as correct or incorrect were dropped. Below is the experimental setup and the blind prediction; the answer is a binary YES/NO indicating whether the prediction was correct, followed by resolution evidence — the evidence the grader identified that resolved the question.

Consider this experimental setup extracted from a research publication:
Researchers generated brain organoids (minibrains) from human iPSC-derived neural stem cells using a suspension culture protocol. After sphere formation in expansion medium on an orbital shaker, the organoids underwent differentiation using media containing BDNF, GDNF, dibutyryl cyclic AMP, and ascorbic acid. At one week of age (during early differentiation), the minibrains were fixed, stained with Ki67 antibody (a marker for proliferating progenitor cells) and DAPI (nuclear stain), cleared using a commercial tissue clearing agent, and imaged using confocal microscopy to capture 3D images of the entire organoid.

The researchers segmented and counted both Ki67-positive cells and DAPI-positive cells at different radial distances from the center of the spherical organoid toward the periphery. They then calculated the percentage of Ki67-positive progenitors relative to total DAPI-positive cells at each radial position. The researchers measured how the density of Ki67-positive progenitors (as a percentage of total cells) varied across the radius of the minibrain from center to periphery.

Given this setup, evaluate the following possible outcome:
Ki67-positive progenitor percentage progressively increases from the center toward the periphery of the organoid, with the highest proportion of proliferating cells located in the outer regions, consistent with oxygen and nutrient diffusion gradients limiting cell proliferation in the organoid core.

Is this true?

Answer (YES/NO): YES